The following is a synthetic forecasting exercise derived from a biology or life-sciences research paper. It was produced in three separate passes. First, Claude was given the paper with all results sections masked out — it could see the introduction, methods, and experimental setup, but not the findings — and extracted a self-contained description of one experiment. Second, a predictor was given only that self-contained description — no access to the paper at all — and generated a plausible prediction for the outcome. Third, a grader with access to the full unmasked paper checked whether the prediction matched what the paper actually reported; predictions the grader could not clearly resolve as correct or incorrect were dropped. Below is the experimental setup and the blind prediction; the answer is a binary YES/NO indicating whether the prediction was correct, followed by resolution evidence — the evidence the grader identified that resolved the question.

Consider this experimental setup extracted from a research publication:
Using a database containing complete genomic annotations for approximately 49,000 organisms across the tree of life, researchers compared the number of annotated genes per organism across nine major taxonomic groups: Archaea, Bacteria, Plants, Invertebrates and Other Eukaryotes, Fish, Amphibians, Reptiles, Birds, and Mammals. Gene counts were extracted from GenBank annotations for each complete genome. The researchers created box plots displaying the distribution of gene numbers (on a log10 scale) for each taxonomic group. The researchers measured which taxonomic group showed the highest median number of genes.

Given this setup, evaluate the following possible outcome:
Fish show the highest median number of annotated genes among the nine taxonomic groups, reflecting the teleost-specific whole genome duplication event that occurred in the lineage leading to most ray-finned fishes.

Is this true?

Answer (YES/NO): NO